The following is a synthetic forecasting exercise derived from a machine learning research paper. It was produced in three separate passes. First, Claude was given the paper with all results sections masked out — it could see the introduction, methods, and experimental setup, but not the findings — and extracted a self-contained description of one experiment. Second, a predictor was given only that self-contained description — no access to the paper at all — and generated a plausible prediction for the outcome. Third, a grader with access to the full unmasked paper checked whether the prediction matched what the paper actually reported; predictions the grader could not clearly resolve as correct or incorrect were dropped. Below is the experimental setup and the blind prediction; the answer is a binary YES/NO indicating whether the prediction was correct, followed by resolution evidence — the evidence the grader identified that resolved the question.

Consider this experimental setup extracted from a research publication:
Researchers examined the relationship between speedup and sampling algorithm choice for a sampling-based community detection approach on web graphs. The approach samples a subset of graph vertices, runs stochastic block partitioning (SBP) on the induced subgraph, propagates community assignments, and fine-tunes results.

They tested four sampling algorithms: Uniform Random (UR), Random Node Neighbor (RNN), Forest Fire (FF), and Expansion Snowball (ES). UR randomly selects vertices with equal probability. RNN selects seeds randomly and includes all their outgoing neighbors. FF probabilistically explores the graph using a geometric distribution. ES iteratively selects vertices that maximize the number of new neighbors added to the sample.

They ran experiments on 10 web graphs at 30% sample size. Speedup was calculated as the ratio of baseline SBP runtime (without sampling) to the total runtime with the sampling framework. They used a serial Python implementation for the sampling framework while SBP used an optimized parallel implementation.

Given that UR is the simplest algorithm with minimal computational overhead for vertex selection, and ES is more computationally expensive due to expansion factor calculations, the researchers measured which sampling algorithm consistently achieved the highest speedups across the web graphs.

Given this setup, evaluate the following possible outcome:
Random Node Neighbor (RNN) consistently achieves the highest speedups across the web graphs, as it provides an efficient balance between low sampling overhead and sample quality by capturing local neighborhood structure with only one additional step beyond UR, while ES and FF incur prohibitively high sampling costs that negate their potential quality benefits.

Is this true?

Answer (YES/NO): NO